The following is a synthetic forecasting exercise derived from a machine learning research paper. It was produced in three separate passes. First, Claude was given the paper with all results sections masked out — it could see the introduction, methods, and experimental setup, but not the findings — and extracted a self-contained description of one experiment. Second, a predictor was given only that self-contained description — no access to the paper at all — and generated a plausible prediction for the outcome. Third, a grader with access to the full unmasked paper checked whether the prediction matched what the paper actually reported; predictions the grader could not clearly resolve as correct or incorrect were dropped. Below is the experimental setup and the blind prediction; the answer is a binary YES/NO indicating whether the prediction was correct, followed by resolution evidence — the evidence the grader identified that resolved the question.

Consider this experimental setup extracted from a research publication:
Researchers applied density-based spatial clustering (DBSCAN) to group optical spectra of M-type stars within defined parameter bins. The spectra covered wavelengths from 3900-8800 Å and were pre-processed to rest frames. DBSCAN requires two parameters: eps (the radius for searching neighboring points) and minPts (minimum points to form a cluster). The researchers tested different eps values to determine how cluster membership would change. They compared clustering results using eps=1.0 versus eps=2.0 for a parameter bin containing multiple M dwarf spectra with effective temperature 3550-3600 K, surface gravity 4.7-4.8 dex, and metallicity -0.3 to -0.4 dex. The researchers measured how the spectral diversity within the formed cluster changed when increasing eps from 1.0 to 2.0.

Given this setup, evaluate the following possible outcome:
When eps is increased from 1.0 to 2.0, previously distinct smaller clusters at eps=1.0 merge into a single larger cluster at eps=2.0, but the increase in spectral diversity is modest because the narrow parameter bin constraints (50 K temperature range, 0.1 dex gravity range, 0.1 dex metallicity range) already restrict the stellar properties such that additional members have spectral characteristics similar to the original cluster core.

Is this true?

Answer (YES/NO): NO